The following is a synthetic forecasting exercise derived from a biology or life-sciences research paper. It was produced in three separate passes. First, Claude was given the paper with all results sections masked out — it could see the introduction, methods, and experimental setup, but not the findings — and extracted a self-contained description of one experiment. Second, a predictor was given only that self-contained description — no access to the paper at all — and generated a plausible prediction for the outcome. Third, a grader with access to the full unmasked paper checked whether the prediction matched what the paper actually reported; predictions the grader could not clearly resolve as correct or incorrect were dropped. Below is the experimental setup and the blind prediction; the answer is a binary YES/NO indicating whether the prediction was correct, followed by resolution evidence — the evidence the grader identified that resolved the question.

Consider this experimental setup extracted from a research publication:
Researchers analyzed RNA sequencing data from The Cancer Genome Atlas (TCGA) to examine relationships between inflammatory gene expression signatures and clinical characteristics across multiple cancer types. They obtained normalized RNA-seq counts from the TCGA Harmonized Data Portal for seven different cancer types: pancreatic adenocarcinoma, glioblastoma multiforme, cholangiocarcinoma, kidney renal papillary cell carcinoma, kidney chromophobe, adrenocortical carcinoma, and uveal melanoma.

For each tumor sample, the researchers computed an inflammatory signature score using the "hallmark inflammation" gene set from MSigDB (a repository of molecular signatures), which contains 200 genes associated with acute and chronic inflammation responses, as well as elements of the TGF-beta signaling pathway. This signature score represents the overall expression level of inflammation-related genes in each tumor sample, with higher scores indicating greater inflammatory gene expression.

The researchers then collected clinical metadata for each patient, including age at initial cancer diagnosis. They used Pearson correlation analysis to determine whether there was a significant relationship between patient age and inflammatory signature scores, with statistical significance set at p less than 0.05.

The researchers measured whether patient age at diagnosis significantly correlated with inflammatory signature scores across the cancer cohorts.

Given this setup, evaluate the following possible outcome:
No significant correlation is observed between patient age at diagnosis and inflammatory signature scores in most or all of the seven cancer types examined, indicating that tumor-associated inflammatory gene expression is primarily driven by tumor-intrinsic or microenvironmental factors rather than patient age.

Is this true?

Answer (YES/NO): YES